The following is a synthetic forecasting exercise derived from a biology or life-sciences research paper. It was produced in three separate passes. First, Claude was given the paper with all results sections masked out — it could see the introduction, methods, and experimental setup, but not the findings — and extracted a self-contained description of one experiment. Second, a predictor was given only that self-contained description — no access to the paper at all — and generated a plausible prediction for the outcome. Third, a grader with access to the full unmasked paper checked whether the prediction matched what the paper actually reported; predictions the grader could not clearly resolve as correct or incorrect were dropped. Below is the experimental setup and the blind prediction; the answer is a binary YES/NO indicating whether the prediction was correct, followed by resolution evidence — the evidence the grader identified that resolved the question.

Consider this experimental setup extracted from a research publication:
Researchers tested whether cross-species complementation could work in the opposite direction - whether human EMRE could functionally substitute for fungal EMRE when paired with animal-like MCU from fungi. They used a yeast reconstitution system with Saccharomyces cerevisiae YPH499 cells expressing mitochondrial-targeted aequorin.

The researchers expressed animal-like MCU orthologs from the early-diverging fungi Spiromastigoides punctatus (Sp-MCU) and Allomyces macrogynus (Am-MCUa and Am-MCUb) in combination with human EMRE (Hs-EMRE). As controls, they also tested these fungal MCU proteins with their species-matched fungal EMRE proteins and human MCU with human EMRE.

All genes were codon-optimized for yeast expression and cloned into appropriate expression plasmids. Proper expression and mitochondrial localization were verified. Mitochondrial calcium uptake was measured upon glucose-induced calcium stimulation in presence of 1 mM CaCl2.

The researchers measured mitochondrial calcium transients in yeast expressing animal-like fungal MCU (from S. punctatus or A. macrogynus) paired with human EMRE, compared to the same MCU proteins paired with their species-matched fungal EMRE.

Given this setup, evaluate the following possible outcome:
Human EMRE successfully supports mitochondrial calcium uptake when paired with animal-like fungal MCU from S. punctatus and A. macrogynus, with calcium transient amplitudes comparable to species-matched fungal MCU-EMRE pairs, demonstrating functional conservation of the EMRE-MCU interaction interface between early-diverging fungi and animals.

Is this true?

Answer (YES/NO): NO